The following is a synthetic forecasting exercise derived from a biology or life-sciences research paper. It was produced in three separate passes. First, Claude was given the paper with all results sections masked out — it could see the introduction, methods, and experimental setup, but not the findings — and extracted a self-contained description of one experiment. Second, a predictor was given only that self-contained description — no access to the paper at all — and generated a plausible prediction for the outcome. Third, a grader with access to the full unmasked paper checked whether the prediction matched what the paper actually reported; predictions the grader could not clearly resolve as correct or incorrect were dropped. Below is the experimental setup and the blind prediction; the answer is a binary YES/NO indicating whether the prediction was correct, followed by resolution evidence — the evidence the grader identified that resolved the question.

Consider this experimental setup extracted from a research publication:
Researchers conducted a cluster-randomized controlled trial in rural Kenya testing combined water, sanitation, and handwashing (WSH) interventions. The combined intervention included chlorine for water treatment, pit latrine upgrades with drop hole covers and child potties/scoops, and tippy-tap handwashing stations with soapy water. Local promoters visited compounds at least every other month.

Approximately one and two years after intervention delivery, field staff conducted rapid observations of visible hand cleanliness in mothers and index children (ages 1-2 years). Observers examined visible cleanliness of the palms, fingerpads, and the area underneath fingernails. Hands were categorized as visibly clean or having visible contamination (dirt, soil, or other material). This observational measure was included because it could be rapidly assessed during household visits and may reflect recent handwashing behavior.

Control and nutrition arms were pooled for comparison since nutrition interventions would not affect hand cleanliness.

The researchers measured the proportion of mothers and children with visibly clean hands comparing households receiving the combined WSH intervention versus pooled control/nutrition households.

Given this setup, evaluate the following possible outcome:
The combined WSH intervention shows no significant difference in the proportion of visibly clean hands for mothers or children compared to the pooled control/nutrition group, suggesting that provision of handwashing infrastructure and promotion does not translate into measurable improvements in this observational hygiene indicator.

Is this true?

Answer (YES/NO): NO